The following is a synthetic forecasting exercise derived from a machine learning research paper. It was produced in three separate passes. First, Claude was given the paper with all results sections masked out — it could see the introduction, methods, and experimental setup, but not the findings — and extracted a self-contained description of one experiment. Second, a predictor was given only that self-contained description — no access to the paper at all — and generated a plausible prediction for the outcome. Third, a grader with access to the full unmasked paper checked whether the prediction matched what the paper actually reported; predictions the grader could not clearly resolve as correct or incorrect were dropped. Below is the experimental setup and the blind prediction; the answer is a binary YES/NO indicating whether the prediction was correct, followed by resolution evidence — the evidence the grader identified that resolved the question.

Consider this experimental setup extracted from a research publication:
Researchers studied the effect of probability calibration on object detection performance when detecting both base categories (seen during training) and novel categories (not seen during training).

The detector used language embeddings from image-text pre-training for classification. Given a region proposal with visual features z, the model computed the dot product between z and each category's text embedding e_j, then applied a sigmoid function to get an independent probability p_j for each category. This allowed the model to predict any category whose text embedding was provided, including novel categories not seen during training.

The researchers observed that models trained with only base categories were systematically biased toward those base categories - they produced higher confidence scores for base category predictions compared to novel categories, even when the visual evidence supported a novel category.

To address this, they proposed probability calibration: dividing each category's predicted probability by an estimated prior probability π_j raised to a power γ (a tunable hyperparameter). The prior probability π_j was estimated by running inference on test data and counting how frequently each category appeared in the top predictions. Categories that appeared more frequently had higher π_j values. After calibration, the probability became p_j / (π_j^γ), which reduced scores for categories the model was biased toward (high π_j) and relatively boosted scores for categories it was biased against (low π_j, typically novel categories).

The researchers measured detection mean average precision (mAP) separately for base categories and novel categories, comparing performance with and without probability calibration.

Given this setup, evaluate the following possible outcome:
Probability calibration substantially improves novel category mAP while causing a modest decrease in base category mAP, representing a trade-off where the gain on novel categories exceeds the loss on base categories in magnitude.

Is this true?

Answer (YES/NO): NO